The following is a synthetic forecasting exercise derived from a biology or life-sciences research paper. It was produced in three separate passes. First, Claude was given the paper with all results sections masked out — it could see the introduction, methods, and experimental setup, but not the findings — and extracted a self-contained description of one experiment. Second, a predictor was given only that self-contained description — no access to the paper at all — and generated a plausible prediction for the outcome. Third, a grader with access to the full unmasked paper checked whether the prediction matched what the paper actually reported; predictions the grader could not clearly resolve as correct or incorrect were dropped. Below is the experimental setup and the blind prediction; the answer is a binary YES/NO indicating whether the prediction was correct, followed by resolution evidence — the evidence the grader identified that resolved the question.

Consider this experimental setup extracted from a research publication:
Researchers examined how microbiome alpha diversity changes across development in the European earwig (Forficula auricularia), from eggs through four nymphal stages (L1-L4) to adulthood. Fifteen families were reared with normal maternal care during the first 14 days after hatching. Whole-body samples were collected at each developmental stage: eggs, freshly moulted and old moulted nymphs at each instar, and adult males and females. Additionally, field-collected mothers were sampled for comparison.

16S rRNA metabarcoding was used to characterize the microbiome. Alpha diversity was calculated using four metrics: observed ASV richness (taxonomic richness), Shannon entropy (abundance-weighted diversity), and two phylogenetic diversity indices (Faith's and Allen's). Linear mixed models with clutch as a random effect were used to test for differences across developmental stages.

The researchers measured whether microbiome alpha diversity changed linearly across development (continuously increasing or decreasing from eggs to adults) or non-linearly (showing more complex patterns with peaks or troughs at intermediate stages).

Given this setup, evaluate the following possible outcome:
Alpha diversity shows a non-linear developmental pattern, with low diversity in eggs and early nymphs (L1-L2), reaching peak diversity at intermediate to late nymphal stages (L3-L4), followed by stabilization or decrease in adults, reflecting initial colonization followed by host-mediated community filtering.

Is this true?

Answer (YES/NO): NO